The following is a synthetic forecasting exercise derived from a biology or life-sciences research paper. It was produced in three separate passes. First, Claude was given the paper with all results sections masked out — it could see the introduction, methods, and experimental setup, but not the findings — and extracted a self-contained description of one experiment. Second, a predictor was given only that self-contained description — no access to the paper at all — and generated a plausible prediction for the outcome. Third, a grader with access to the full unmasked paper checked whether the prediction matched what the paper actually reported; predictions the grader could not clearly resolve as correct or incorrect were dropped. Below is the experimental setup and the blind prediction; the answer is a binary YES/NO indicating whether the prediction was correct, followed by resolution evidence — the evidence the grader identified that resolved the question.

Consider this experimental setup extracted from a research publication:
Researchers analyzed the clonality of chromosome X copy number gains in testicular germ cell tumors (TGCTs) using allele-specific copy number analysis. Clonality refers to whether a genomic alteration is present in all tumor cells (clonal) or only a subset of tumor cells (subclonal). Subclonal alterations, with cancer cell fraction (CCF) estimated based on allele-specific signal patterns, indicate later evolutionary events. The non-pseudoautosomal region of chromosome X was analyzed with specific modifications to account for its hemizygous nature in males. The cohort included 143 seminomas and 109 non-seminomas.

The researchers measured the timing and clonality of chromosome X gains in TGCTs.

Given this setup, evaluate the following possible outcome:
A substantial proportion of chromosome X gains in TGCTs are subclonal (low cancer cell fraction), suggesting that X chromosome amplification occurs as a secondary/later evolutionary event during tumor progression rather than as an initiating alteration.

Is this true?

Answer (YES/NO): NO